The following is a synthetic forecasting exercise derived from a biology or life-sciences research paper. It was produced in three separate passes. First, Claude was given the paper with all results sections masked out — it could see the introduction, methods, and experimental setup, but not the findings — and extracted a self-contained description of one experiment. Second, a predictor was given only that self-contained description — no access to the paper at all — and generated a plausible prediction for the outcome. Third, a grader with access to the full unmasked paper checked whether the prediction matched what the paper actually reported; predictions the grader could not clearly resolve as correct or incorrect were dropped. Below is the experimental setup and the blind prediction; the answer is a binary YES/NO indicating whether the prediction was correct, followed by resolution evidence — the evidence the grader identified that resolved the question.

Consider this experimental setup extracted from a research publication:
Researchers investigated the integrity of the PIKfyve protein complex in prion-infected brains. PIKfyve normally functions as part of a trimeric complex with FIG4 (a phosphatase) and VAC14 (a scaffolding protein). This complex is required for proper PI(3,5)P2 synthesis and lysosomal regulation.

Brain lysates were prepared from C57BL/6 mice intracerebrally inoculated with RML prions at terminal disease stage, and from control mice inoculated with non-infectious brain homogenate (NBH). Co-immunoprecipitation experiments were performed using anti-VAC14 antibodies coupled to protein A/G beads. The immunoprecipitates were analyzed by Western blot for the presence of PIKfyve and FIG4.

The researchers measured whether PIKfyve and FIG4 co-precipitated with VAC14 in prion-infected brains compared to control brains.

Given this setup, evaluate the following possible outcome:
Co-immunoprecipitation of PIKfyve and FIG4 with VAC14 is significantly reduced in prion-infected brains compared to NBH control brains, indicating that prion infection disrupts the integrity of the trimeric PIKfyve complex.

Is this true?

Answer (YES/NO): YES